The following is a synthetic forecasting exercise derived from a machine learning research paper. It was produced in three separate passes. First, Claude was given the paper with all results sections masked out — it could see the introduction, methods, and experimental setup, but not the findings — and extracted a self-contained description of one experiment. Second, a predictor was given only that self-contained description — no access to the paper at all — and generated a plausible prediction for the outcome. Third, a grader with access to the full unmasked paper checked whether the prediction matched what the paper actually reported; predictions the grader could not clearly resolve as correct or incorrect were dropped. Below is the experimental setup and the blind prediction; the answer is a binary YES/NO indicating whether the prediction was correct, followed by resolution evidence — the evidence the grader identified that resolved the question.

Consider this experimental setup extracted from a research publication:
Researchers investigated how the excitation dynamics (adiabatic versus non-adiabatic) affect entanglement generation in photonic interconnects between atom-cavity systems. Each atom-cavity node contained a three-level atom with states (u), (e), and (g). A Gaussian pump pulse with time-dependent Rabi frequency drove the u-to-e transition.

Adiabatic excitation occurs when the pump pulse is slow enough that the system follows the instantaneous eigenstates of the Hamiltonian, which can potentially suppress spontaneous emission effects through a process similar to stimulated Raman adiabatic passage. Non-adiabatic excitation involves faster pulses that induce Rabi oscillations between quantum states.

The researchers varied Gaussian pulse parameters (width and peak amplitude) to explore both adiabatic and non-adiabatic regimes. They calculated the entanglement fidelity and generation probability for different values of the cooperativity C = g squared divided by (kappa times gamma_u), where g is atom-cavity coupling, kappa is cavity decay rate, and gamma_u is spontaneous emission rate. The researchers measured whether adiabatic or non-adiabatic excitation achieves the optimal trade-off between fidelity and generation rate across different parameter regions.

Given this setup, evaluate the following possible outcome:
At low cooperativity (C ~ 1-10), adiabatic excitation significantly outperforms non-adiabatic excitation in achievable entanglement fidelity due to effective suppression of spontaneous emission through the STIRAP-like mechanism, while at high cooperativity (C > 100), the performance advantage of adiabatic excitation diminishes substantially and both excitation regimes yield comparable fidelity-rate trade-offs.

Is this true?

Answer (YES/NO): NO